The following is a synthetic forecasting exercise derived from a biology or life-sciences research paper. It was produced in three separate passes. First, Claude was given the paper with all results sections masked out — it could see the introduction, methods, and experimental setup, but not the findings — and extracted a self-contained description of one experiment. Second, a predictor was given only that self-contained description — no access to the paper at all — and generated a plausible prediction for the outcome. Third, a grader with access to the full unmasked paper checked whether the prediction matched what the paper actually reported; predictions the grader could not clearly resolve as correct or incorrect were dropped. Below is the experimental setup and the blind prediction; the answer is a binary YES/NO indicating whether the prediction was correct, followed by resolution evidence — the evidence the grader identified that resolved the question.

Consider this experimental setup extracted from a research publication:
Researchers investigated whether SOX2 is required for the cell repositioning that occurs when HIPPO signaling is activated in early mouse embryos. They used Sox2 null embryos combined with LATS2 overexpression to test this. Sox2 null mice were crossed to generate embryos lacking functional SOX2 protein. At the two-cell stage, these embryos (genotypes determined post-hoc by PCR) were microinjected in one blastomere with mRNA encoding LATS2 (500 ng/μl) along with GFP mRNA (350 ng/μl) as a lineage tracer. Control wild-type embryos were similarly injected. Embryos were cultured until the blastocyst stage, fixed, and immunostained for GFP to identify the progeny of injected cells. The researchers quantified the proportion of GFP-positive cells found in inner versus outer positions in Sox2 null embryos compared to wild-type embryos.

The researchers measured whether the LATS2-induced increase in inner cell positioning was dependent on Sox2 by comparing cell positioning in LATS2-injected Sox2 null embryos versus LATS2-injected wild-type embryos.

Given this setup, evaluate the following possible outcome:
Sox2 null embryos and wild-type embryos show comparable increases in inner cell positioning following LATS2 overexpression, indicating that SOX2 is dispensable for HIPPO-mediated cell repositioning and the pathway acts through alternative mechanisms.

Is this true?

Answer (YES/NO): YES